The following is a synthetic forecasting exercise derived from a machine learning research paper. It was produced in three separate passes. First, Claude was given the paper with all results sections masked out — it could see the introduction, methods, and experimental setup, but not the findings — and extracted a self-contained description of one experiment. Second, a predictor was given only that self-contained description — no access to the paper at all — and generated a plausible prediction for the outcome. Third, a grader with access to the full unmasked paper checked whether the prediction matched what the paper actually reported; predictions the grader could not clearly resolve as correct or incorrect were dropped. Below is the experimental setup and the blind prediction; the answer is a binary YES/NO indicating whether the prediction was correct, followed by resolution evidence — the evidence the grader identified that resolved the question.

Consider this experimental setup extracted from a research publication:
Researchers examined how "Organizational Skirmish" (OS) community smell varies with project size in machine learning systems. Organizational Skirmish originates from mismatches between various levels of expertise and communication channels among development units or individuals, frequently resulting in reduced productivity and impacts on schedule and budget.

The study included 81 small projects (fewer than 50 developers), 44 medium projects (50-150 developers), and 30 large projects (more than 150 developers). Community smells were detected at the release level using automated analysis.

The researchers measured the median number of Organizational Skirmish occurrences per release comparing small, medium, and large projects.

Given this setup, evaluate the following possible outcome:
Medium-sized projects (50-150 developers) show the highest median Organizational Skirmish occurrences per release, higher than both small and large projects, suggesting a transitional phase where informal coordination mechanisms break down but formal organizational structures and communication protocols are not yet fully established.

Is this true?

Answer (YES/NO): NO